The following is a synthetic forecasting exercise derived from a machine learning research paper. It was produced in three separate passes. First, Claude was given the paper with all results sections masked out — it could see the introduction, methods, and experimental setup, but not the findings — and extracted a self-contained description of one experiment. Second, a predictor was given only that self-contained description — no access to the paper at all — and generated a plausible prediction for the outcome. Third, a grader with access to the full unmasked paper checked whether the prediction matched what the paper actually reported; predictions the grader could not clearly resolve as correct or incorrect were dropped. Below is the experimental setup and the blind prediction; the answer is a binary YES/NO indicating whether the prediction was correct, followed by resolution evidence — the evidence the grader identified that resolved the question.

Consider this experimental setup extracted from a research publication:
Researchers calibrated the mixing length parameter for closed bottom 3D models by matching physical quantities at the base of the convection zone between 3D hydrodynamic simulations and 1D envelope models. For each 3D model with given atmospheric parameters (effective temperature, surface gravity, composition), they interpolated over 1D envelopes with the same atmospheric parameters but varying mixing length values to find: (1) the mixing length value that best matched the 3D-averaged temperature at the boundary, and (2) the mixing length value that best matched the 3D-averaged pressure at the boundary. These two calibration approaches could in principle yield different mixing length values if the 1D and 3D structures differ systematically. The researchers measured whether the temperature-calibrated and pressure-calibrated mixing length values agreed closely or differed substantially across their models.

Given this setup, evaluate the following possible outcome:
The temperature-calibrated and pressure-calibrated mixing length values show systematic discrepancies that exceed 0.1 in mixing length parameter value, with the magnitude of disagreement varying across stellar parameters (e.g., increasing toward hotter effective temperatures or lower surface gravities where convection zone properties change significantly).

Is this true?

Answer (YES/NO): NO